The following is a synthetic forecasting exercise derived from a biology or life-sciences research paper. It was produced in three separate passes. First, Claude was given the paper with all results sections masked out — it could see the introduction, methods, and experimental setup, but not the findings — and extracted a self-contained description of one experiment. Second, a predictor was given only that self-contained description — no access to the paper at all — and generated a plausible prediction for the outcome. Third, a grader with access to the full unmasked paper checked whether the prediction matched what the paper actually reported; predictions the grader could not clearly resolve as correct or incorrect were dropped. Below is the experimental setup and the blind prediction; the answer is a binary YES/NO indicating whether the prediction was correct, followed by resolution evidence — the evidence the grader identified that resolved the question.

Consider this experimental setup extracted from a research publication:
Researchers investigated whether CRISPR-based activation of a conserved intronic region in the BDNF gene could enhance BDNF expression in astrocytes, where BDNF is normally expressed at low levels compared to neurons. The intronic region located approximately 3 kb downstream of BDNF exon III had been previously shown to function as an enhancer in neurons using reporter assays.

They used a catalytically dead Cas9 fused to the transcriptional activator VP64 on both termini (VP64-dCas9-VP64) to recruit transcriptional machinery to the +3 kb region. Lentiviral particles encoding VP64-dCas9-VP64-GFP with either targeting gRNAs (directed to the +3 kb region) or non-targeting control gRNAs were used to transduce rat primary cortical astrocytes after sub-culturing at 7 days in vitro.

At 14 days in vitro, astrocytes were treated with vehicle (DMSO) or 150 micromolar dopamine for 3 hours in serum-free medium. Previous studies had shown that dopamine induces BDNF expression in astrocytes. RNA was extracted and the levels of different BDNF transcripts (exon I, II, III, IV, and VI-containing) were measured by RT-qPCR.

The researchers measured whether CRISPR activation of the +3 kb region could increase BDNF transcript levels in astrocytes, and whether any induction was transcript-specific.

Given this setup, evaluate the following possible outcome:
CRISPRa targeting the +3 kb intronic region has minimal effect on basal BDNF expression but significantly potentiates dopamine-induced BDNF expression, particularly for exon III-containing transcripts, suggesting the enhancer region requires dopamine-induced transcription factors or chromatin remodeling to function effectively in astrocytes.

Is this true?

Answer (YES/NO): NO